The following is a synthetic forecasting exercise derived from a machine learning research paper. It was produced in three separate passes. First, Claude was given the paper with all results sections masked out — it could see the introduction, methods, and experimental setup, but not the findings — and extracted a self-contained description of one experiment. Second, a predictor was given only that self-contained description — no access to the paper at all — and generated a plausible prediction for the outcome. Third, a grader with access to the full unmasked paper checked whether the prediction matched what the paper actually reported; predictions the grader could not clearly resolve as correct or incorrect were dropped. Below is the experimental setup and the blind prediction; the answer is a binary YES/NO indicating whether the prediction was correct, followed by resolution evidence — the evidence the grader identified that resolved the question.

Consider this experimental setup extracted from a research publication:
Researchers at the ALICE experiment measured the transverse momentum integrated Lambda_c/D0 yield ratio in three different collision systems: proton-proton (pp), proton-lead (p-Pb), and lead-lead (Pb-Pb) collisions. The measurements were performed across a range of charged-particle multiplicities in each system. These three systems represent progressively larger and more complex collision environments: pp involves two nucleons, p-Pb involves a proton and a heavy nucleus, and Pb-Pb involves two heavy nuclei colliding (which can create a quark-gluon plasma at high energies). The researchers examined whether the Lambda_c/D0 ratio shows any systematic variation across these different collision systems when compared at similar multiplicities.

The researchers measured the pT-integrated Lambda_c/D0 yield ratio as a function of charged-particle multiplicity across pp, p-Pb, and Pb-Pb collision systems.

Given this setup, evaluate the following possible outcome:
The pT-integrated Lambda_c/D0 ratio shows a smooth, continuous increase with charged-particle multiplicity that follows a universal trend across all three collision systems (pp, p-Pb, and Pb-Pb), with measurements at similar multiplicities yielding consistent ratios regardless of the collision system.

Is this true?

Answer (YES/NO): NO